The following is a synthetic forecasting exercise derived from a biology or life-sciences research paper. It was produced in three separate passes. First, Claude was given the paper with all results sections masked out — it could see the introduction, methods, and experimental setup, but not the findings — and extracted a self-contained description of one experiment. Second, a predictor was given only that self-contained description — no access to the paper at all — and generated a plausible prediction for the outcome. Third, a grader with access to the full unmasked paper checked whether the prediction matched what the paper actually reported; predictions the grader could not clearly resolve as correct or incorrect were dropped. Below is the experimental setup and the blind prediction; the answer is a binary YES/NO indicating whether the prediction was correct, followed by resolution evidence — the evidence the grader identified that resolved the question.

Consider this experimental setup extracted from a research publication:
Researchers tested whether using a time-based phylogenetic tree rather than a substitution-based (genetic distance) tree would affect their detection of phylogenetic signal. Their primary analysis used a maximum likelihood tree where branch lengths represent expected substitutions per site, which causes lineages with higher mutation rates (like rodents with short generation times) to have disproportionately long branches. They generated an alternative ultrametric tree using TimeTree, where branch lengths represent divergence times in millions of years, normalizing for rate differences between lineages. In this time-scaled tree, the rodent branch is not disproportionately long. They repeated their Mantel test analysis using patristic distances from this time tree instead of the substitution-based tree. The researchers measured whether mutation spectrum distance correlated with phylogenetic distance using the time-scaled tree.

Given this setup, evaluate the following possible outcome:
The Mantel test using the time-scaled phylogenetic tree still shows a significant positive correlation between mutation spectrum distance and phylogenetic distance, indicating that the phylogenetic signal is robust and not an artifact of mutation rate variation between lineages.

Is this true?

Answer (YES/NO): YES